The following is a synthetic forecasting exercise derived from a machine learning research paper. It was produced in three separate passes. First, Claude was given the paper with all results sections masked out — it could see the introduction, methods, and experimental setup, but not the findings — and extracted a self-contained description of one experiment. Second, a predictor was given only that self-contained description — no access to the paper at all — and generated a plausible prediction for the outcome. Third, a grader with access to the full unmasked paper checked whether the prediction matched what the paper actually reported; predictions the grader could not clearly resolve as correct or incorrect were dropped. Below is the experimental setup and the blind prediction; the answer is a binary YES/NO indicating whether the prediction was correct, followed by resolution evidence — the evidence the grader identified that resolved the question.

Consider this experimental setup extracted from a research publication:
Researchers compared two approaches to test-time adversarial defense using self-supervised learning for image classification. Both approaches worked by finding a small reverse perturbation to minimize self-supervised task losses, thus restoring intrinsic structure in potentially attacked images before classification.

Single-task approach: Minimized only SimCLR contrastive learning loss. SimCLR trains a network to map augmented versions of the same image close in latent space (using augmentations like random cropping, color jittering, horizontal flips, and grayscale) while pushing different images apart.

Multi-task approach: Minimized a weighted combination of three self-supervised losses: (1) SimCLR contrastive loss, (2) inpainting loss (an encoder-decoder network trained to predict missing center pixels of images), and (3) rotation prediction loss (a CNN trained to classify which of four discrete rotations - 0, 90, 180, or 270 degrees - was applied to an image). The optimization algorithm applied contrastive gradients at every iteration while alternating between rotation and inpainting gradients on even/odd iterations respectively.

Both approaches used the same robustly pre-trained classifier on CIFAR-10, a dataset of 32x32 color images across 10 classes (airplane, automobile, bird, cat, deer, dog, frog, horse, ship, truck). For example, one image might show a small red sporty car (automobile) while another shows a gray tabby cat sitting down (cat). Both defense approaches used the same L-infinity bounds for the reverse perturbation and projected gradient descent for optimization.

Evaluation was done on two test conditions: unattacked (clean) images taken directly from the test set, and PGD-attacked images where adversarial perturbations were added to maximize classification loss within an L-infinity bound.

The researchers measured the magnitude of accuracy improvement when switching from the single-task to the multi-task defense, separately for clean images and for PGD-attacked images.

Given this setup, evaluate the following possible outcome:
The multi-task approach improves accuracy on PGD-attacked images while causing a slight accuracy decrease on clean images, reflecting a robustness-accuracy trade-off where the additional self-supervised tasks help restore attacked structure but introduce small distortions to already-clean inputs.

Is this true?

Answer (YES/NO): NO